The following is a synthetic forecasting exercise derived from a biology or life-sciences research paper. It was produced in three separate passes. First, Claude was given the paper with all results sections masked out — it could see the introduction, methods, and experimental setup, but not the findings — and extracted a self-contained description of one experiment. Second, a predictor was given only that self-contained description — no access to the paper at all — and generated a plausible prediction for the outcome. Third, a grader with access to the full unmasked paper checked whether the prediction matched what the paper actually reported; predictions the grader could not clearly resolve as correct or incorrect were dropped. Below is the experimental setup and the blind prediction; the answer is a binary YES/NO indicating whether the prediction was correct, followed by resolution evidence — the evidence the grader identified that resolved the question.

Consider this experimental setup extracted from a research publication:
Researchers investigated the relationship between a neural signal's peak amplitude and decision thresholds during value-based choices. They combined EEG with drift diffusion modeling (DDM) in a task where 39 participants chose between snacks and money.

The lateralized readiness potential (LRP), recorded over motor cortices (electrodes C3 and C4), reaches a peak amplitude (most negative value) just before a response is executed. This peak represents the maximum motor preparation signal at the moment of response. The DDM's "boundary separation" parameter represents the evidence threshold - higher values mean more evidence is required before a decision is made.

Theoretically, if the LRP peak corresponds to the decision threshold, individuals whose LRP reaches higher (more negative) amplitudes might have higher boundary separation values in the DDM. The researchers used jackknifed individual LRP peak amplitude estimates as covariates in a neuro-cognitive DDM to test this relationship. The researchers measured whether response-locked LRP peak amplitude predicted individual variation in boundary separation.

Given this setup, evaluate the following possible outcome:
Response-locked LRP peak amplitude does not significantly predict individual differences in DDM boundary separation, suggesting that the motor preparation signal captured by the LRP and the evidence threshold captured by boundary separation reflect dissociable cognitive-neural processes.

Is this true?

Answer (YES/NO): YES